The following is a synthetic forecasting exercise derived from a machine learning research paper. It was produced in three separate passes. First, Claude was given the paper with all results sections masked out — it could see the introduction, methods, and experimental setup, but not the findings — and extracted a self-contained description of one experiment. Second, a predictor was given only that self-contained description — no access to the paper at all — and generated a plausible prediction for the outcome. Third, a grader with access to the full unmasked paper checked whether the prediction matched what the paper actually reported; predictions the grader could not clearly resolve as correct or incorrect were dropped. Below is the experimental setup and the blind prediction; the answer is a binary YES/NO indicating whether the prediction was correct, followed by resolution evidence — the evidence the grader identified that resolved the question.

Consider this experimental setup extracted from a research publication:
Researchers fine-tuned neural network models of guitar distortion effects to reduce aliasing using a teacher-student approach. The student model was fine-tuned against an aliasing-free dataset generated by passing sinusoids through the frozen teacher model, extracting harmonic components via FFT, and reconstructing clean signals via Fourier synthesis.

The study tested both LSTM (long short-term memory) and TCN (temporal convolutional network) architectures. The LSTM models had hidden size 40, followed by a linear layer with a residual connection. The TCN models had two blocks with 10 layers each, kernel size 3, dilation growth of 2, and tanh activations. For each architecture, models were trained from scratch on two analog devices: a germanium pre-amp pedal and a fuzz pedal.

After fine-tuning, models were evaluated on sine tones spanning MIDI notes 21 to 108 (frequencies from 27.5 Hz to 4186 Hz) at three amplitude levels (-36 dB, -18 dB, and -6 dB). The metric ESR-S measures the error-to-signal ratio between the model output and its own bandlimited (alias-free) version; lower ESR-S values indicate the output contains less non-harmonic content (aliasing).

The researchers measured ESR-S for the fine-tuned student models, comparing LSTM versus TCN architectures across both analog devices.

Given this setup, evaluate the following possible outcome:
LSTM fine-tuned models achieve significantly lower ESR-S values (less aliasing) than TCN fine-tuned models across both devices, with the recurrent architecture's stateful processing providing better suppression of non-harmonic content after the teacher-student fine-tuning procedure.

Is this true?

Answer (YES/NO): NO